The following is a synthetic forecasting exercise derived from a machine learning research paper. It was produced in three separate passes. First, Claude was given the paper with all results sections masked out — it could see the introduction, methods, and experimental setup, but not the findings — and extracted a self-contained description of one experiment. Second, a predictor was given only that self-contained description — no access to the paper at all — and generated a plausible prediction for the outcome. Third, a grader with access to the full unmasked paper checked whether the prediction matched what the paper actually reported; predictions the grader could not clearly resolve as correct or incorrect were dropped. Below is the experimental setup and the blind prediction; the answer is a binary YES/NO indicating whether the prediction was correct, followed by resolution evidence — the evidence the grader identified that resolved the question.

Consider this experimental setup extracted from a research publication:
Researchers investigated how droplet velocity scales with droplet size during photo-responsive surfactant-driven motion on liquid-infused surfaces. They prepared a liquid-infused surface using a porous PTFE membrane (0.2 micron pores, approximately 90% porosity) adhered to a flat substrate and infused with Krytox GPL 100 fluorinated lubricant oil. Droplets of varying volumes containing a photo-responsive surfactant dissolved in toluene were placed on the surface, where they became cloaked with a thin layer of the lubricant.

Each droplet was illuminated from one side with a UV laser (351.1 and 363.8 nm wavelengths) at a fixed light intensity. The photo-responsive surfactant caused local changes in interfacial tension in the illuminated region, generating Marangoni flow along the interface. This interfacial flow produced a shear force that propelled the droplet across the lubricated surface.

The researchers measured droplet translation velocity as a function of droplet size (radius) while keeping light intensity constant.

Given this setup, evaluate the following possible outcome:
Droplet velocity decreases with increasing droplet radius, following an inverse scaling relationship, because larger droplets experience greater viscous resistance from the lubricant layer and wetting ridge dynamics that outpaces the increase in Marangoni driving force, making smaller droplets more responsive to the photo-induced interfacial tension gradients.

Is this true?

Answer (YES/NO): NO